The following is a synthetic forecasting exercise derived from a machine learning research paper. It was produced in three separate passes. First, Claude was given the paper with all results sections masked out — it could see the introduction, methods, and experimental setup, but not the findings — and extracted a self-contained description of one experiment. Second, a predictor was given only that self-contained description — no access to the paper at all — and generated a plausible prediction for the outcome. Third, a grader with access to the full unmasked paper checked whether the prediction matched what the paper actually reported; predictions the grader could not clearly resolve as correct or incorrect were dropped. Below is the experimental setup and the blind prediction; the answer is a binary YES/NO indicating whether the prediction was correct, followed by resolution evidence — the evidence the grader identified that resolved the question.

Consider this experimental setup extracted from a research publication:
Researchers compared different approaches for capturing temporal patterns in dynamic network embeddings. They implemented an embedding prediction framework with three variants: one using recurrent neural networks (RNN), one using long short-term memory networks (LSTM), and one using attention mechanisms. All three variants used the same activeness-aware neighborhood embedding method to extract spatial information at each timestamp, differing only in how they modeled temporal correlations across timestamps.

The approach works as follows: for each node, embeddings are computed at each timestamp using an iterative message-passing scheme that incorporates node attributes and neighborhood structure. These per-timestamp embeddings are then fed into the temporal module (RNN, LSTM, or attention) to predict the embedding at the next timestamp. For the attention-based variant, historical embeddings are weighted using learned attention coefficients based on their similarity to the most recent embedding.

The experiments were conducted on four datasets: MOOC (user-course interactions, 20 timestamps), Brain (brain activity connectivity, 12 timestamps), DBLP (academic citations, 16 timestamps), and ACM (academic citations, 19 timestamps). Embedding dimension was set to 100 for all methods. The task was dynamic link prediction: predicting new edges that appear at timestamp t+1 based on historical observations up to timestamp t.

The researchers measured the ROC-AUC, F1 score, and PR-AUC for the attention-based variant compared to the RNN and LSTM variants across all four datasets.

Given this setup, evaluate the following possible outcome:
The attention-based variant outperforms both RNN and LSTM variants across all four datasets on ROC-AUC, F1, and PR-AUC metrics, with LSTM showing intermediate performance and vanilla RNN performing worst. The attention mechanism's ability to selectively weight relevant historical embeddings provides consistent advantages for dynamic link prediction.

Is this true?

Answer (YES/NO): NO